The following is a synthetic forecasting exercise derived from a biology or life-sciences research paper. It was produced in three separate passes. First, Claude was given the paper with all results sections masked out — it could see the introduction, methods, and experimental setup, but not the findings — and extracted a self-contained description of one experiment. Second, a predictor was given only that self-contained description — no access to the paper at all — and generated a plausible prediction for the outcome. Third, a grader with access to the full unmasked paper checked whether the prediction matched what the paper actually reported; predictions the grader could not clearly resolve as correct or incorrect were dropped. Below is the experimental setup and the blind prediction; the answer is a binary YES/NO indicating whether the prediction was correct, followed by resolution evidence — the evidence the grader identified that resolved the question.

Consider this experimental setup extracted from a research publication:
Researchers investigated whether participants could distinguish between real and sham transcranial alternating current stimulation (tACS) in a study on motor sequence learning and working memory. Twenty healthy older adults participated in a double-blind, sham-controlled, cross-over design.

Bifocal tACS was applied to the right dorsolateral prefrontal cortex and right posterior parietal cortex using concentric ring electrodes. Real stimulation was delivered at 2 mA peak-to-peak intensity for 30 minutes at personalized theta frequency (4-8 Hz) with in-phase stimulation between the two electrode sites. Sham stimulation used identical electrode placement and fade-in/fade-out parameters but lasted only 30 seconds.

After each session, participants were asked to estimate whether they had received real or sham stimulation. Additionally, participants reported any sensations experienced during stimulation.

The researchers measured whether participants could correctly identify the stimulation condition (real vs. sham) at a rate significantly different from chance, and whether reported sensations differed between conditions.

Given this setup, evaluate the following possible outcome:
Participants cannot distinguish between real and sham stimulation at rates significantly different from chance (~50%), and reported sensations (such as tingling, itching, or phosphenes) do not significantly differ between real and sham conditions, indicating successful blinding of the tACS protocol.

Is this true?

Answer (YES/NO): YES